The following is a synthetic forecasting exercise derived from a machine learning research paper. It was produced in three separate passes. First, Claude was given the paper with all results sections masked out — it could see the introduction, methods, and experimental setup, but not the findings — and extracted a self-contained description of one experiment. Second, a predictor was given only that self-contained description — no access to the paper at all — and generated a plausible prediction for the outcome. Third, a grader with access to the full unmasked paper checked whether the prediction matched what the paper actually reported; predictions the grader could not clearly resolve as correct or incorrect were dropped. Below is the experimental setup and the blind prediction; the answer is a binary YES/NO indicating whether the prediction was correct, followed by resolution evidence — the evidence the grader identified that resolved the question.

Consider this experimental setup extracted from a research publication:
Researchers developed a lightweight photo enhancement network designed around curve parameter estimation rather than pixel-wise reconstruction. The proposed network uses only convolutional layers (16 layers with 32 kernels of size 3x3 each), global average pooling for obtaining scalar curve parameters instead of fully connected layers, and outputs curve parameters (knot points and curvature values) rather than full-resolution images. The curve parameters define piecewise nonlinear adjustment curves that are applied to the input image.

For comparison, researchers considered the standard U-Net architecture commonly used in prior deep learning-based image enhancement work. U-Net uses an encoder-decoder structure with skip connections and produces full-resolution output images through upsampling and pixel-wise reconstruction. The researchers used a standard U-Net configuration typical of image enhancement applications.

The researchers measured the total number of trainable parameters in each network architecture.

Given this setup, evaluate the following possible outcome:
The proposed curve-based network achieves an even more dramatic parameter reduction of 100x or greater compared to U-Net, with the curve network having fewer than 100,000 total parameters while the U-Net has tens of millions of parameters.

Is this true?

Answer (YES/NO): NO